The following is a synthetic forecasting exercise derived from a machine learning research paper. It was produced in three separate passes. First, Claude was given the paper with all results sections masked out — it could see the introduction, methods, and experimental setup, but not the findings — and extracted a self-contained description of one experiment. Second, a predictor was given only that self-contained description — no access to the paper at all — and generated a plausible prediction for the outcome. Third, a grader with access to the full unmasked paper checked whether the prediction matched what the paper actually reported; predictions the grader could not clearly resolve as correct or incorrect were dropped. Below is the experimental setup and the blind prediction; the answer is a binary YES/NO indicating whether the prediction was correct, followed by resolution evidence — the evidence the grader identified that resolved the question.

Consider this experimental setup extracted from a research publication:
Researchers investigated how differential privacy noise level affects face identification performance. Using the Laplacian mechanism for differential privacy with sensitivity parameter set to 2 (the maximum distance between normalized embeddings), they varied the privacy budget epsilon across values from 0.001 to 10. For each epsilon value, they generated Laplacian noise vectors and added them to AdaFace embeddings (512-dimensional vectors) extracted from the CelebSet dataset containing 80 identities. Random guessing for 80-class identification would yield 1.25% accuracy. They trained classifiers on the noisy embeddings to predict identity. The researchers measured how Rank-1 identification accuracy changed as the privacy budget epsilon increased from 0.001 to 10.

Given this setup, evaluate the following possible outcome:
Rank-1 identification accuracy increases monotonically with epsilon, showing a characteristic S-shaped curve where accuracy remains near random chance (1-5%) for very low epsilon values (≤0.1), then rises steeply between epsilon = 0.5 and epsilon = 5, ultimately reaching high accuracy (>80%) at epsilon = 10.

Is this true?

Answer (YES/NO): NO